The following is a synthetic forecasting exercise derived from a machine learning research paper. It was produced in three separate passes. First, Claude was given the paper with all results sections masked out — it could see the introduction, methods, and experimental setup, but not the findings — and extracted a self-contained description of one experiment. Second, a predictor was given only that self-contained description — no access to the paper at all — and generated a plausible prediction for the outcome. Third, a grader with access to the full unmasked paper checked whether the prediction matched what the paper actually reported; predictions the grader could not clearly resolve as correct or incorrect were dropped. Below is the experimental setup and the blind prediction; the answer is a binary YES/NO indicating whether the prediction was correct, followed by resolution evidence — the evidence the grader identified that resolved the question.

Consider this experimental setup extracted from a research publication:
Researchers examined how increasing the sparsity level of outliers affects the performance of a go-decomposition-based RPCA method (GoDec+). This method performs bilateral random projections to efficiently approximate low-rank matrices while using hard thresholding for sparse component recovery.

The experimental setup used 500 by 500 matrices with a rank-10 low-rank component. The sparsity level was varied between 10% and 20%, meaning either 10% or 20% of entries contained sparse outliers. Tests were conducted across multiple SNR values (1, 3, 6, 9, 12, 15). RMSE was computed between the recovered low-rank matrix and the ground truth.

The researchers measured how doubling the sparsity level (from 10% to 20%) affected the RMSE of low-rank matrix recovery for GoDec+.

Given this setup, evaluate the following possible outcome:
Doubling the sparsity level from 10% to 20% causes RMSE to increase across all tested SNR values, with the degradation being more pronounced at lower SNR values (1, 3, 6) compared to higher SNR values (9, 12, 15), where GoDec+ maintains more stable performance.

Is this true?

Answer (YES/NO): NO